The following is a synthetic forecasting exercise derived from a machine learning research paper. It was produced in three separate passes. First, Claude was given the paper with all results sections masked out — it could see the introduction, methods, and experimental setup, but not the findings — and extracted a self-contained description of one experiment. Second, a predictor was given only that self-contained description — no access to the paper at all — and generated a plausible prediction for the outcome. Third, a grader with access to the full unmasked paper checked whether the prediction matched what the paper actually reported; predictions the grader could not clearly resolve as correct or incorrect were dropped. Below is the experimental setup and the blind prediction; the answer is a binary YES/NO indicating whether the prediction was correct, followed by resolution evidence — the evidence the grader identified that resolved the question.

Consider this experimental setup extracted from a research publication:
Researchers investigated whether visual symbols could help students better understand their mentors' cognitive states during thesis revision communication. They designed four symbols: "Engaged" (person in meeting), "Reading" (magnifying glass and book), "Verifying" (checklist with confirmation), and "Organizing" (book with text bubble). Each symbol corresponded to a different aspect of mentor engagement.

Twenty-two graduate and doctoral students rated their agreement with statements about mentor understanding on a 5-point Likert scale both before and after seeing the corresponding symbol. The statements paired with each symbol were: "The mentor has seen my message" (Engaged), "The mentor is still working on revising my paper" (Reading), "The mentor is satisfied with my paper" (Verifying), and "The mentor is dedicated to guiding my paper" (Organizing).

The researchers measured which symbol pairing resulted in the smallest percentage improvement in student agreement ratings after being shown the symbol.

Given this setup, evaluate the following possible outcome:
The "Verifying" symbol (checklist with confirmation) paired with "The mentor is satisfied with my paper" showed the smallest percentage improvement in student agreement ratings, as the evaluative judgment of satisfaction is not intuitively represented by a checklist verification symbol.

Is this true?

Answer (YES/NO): NO